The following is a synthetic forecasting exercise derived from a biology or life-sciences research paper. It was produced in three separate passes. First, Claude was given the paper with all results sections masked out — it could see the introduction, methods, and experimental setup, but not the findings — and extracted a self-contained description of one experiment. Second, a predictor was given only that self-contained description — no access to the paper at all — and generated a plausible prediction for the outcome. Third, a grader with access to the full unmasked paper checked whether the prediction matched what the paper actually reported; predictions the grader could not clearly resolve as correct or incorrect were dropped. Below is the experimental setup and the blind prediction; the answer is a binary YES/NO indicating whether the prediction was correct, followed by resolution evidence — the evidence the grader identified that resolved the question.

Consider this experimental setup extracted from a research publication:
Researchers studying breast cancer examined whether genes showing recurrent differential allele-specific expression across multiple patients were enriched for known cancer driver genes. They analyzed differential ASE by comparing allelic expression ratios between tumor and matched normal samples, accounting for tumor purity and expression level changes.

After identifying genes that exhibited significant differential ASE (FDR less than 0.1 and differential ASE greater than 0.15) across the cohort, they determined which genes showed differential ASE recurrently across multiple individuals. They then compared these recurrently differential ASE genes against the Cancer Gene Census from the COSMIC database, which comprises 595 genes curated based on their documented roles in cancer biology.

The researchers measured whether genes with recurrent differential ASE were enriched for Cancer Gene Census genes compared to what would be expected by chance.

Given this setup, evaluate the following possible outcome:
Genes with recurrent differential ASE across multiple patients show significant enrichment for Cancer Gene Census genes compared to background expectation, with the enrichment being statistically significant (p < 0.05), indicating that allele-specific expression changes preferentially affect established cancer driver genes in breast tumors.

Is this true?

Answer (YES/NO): YES